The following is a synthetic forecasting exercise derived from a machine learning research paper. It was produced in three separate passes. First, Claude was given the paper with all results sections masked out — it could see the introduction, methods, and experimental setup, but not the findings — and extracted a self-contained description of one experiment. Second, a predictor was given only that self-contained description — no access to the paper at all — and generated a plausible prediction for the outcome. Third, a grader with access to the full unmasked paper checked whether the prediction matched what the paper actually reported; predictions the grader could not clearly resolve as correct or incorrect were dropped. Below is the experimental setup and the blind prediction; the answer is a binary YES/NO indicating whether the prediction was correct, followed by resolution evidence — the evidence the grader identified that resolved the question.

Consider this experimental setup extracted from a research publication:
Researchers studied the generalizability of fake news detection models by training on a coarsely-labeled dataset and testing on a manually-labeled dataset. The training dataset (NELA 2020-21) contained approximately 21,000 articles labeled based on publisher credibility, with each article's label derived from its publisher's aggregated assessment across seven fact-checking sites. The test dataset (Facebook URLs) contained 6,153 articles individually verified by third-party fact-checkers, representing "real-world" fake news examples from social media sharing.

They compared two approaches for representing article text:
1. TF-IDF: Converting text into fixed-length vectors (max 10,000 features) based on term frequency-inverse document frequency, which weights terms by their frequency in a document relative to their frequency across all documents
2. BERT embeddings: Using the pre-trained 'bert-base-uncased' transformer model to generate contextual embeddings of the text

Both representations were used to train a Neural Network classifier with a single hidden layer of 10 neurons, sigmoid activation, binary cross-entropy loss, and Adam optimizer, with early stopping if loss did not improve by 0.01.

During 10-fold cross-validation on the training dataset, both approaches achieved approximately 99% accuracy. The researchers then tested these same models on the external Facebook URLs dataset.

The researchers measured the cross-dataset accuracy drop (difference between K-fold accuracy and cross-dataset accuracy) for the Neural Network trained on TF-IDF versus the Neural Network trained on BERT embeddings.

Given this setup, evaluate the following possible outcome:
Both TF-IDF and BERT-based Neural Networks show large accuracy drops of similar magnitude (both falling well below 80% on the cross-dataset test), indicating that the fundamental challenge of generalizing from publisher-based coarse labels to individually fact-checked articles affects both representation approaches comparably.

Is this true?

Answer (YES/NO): NO